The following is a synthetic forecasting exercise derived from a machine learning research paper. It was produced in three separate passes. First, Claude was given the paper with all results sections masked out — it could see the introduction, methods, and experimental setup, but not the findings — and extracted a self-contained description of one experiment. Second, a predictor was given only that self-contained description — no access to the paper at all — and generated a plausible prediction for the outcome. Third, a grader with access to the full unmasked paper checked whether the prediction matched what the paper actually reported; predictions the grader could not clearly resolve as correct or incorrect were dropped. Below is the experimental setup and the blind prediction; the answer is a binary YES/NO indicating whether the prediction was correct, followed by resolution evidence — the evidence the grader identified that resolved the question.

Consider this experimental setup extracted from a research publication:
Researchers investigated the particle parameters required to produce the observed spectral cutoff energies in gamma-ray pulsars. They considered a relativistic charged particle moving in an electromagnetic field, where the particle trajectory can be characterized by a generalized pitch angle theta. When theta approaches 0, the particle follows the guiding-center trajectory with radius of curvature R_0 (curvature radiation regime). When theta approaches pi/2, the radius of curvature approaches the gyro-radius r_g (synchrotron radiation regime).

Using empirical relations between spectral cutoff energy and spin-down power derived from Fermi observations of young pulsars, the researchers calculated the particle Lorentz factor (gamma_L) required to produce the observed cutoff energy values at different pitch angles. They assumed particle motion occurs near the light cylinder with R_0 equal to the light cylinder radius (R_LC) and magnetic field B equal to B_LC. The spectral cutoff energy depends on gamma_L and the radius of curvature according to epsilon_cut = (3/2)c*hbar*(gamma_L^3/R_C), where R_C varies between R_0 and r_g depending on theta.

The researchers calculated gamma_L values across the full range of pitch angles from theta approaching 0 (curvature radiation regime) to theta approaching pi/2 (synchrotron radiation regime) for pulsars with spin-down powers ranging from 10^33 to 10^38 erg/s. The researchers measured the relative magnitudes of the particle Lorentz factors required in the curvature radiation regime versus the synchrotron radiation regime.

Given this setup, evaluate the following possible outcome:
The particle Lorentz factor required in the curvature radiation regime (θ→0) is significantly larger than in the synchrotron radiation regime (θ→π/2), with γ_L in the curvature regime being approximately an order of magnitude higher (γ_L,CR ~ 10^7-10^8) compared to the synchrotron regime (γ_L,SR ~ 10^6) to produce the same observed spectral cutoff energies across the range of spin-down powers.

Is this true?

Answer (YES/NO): NO